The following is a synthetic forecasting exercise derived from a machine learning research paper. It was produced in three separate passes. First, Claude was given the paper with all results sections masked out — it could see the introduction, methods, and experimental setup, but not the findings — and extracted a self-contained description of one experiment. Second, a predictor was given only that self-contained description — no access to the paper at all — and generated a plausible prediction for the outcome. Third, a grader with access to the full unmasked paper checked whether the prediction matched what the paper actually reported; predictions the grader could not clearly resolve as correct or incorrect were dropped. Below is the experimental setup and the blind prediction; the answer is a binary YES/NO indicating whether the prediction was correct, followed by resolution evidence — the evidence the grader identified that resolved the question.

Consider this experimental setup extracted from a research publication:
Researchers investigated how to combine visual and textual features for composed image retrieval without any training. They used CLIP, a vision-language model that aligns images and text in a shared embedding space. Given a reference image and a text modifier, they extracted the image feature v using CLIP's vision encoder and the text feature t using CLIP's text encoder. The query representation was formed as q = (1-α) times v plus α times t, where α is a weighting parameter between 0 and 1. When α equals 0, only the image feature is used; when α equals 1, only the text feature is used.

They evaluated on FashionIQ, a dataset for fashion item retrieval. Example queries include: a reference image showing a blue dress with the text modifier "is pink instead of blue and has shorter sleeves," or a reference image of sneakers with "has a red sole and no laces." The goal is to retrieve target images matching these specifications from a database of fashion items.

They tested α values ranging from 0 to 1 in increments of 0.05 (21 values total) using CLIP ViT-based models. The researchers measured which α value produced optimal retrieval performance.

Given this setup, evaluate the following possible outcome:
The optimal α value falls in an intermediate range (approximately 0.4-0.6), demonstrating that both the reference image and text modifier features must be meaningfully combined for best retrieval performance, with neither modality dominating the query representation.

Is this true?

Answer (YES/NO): NO